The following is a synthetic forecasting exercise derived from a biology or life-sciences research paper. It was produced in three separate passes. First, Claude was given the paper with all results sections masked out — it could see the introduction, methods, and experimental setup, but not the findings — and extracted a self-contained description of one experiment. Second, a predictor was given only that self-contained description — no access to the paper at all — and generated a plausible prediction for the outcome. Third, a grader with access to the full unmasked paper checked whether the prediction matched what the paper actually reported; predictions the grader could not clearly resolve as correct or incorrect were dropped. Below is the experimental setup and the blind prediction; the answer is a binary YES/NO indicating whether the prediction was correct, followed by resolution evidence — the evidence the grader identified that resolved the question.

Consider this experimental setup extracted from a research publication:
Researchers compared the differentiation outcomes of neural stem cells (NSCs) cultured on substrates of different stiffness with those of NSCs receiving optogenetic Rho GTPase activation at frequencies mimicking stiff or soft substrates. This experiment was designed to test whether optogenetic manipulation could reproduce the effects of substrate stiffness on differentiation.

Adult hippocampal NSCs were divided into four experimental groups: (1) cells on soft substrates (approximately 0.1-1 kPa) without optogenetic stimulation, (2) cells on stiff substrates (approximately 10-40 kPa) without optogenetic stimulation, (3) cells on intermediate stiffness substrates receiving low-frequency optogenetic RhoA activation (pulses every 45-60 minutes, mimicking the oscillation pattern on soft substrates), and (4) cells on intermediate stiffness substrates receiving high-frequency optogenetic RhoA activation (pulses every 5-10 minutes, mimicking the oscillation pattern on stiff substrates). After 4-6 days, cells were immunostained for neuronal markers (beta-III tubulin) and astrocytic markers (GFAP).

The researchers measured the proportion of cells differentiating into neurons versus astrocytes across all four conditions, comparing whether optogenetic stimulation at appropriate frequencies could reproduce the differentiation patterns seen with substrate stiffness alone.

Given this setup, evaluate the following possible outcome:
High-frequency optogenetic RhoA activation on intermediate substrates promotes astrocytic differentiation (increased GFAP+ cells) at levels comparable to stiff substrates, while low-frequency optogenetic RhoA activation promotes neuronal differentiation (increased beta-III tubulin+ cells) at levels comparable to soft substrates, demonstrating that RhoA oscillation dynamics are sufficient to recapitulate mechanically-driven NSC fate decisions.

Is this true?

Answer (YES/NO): YES